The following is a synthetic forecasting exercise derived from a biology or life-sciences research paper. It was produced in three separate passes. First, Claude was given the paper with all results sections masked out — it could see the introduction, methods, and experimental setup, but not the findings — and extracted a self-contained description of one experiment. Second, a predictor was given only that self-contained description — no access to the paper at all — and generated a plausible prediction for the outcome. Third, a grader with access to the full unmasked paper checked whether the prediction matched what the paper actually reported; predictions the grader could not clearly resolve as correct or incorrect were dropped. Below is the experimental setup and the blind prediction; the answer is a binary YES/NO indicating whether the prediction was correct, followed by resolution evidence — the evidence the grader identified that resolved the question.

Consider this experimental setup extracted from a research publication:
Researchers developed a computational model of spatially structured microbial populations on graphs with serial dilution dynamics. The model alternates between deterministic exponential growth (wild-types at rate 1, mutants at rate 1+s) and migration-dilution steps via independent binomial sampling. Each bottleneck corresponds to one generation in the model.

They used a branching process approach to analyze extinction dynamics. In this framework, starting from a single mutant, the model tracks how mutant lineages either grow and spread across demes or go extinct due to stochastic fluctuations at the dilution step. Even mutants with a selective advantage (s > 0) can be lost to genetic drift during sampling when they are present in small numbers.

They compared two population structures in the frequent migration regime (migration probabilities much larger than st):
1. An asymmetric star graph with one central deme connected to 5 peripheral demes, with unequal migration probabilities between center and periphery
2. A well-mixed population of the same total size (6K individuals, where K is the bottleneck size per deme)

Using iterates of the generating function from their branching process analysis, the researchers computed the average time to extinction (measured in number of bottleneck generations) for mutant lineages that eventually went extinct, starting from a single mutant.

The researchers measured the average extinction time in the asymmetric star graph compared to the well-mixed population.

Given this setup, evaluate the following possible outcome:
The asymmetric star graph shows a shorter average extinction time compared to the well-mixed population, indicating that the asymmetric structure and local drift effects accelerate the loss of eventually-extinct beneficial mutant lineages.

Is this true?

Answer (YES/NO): YES